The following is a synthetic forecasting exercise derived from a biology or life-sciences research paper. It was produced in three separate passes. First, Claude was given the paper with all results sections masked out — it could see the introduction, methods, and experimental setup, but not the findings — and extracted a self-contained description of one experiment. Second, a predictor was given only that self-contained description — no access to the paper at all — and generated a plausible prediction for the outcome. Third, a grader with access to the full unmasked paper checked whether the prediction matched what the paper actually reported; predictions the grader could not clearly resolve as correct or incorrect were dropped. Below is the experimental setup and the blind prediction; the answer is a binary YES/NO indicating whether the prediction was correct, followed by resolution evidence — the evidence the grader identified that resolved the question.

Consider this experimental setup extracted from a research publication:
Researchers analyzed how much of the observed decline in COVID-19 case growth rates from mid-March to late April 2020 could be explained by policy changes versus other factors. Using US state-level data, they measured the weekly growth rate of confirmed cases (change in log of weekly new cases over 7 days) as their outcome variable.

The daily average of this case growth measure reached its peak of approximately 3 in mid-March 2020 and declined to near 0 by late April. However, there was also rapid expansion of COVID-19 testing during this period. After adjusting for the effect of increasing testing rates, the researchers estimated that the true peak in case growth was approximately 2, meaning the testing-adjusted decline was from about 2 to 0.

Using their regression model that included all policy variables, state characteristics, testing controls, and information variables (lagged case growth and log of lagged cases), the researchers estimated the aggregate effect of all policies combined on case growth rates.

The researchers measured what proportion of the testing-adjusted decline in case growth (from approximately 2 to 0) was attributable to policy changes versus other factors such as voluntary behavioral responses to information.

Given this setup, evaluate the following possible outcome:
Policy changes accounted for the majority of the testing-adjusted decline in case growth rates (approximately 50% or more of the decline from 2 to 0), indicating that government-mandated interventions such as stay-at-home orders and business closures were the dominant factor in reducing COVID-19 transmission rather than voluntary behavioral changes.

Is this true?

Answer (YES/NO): NO